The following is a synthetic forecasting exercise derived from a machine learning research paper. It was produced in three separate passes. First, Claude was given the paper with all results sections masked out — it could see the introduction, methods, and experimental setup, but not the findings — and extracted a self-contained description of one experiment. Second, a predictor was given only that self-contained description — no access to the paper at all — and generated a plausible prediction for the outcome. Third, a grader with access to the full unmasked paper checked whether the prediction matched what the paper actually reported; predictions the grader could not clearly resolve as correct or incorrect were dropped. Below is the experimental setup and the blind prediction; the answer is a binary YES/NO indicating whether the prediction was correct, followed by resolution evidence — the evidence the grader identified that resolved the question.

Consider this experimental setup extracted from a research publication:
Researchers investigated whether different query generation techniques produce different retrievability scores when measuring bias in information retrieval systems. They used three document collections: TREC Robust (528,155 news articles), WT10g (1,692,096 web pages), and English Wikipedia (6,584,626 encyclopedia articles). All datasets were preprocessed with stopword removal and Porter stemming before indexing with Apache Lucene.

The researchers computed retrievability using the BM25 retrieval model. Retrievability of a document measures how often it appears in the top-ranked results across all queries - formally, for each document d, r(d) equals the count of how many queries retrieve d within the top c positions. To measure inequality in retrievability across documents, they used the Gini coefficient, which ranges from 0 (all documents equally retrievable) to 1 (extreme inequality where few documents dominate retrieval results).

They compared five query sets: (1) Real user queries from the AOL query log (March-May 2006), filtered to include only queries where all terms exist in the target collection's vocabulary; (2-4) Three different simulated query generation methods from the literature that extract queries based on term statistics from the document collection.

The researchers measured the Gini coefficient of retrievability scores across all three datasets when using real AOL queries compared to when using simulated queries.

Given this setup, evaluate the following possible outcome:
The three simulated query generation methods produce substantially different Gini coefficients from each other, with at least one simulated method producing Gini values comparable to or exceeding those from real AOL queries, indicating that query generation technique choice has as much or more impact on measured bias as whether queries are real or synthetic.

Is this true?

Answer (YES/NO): NO